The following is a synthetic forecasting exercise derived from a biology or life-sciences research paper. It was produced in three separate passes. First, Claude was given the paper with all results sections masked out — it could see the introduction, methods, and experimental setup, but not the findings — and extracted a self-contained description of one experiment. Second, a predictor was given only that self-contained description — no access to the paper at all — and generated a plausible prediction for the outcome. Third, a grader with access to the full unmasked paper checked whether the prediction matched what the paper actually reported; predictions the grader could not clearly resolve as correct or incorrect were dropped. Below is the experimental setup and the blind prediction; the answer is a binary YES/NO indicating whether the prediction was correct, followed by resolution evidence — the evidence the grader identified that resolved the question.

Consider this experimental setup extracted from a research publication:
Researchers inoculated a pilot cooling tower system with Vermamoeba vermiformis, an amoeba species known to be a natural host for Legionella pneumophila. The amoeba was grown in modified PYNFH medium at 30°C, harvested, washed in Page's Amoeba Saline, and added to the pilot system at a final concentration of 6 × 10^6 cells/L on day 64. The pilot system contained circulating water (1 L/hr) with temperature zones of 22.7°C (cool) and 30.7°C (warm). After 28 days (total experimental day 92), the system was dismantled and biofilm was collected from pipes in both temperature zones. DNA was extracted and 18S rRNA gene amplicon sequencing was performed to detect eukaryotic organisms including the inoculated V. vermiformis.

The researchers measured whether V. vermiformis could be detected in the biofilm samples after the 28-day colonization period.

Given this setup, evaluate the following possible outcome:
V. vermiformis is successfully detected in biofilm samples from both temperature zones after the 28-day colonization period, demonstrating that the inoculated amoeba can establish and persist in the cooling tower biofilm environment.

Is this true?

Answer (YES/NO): YES